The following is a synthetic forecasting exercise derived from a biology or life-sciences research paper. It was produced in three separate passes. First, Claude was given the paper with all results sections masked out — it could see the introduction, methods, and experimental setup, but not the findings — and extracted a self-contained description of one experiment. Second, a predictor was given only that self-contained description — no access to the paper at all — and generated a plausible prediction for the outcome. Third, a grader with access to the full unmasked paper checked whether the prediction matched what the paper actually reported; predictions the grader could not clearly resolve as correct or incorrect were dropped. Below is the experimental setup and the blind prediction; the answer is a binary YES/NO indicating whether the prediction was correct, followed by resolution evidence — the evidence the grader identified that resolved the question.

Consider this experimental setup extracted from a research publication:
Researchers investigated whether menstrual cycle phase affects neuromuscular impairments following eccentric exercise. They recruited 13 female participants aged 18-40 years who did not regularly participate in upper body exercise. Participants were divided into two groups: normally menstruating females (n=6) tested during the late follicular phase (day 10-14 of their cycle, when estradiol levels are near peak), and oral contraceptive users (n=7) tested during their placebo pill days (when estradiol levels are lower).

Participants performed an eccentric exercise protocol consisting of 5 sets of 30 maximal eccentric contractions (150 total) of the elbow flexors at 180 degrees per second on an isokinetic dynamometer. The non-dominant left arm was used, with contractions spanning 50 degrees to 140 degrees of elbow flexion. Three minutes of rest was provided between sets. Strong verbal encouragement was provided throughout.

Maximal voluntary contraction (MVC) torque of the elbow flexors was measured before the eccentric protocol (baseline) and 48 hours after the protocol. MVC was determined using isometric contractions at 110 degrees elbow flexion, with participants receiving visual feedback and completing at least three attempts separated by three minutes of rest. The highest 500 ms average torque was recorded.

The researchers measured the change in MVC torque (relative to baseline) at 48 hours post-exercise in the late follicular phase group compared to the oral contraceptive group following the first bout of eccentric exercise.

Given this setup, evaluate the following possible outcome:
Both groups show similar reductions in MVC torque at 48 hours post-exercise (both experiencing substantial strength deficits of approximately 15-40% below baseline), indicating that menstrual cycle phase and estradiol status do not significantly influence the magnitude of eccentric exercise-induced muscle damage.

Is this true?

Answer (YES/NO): YES